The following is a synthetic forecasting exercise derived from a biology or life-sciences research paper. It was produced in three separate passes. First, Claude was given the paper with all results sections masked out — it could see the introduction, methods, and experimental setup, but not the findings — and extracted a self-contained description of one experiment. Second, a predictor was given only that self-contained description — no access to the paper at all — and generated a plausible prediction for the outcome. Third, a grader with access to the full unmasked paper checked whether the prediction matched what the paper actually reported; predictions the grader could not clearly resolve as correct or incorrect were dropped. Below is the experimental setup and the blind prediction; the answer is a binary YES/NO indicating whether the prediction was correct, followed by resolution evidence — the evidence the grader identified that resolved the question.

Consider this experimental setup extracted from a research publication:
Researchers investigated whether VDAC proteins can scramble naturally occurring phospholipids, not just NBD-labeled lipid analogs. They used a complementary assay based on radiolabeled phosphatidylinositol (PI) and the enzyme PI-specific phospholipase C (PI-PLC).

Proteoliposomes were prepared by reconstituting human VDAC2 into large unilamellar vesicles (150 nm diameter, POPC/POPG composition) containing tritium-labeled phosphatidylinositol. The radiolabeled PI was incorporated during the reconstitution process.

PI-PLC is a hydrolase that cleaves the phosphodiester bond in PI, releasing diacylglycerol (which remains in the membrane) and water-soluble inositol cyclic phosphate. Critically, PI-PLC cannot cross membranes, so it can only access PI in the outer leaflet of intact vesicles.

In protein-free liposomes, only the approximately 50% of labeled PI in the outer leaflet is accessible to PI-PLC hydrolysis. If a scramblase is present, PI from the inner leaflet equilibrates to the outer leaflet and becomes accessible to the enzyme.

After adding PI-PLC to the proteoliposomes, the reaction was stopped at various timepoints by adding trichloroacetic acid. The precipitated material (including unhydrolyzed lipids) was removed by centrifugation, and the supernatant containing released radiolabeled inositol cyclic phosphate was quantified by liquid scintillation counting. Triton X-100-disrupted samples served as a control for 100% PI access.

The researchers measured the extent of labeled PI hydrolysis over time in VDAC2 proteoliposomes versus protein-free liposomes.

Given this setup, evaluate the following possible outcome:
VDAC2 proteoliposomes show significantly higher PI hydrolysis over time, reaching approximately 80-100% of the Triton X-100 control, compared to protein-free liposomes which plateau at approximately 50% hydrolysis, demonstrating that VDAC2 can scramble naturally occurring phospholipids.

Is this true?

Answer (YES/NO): NO